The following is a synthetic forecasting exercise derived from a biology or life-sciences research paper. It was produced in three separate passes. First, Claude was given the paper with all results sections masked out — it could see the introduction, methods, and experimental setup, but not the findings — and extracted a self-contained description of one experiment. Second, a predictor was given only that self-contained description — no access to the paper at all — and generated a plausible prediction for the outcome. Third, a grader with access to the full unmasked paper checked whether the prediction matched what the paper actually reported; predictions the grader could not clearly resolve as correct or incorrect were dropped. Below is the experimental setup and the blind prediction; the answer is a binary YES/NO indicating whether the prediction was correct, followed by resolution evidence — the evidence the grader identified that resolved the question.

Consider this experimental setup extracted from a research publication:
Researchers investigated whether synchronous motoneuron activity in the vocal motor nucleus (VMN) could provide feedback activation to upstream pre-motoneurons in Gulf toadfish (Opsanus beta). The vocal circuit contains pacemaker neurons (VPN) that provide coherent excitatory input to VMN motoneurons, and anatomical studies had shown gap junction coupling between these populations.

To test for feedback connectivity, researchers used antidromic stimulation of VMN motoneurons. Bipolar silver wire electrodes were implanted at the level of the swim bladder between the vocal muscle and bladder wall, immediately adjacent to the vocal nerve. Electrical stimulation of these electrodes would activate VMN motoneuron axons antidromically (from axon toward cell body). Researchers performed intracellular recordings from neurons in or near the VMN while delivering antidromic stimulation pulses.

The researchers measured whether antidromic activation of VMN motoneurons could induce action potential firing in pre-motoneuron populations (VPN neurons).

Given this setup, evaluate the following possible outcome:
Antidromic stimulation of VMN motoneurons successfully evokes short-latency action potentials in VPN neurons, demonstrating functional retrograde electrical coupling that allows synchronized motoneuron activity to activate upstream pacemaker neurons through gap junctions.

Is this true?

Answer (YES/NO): YES